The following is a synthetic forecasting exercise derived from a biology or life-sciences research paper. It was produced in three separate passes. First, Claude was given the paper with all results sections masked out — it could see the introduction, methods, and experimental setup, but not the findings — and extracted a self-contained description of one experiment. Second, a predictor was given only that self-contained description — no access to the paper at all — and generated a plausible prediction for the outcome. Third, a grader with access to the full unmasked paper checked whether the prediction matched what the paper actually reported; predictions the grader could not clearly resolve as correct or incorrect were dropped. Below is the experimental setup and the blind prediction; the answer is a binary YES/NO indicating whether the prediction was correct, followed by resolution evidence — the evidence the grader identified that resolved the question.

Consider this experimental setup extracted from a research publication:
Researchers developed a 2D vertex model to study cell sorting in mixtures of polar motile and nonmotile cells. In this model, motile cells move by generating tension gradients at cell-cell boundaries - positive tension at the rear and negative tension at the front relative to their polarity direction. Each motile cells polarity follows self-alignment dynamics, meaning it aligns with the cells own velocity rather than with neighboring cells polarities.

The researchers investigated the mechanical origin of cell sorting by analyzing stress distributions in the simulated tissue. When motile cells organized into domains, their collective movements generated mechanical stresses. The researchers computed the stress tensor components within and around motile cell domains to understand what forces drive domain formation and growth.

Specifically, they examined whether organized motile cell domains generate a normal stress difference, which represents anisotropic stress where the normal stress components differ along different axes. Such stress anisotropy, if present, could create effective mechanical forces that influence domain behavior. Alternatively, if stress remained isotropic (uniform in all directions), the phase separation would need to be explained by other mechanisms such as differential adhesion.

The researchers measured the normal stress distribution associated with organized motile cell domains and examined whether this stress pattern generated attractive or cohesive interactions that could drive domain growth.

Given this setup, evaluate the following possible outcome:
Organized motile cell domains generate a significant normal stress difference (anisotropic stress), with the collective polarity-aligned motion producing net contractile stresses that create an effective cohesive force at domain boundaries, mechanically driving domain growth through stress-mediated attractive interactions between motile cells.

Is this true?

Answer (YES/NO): NO